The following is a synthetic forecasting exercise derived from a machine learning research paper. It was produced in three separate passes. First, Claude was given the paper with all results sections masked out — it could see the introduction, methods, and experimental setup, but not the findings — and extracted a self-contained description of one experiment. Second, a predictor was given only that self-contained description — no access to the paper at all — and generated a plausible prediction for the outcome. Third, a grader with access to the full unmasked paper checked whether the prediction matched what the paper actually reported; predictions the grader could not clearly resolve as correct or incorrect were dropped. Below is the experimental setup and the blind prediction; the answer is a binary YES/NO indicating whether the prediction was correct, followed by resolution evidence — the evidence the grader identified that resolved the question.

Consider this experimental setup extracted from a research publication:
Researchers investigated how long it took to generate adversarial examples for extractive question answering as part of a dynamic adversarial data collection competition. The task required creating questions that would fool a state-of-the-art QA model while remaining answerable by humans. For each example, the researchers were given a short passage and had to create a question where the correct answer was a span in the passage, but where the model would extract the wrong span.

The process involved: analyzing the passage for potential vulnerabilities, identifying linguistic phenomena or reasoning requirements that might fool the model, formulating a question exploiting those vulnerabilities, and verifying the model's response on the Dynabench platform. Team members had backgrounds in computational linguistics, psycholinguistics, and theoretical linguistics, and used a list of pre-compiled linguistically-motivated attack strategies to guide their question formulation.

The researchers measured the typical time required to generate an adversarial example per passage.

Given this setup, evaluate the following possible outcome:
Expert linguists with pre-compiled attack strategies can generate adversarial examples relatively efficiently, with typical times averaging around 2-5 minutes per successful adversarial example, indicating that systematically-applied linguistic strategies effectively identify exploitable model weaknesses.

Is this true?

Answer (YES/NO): NO